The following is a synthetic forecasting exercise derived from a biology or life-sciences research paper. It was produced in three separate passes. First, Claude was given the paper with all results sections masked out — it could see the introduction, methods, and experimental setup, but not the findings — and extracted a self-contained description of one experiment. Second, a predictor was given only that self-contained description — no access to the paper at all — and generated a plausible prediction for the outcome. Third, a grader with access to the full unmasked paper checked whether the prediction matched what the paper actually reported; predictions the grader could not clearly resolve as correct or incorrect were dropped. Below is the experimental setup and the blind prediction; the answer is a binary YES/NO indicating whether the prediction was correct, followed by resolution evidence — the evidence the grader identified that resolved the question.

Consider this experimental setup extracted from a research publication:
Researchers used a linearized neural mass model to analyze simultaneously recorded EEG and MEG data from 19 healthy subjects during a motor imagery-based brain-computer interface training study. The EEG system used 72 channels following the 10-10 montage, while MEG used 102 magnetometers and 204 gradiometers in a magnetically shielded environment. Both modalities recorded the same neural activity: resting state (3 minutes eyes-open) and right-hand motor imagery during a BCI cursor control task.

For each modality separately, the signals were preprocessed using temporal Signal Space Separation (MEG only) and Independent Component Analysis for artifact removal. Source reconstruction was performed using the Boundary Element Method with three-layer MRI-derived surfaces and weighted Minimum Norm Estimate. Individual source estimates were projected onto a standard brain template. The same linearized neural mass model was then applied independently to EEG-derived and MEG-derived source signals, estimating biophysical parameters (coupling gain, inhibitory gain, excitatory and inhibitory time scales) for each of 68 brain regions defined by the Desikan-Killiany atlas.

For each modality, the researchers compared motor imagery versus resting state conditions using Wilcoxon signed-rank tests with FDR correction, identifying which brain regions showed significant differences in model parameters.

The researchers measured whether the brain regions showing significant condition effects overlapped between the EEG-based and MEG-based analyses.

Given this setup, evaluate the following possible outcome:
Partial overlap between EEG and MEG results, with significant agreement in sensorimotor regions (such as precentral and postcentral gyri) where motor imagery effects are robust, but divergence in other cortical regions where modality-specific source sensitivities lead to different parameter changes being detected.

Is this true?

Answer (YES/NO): NO